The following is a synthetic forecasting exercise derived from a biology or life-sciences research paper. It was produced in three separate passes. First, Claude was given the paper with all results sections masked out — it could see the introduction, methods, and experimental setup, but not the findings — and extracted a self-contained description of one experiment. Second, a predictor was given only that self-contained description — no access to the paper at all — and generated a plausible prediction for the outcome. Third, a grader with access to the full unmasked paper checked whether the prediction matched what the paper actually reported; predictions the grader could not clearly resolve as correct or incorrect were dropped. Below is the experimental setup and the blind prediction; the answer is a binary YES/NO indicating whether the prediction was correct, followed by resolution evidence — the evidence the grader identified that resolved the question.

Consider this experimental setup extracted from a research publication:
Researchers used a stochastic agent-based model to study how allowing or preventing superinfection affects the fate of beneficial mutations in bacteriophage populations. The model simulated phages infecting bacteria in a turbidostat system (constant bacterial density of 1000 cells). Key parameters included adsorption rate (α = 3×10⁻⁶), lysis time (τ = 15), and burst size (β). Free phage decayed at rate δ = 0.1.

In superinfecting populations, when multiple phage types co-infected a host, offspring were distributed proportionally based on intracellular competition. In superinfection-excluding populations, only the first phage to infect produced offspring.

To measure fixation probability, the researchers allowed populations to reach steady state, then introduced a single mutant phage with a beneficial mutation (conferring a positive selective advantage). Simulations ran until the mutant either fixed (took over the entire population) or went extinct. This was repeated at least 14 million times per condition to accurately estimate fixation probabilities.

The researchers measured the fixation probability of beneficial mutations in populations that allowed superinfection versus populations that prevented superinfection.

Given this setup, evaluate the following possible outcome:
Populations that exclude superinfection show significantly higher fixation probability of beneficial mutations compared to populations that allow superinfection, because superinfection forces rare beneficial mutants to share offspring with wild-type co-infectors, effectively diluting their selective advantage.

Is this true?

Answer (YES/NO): NO